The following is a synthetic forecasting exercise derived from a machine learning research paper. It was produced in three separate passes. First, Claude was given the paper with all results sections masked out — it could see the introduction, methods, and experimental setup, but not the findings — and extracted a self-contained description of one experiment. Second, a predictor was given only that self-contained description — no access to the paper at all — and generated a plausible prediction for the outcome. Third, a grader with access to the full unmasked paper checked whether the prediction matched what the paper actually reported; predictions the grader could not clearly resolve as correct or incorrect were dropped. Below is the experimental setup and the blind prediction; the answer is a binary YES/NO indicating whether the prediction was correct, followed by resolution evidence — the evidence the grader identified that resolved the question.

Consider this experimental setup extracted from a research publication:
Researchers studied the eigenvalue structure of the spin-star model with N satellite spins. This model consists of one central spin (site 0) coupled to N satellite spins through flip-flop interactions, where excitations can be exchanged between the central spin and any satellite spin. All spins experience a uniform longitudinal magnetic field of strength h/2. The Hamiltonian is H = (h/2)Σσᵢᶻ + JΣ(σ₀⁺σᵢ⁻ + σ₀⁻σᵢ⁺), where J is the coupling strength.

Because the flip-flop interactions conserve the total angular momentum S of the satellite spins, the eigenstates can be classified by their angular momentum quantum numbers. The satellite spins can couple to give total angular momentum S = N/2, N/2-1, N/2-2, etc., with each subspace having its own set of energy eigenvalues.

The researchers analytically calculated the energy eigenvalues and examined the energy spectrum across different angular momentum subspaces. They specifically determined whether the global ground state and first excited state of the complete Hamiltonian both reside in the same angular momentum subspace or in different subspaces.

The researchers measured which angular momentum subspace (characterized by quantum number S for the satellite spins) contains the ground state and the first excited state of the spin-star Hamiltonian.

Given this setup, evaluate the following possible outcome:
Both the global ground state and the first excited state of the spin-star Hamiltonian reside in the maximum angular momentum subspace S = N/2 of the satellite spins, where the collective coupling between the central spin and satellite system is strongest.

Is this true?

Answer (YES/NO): YES